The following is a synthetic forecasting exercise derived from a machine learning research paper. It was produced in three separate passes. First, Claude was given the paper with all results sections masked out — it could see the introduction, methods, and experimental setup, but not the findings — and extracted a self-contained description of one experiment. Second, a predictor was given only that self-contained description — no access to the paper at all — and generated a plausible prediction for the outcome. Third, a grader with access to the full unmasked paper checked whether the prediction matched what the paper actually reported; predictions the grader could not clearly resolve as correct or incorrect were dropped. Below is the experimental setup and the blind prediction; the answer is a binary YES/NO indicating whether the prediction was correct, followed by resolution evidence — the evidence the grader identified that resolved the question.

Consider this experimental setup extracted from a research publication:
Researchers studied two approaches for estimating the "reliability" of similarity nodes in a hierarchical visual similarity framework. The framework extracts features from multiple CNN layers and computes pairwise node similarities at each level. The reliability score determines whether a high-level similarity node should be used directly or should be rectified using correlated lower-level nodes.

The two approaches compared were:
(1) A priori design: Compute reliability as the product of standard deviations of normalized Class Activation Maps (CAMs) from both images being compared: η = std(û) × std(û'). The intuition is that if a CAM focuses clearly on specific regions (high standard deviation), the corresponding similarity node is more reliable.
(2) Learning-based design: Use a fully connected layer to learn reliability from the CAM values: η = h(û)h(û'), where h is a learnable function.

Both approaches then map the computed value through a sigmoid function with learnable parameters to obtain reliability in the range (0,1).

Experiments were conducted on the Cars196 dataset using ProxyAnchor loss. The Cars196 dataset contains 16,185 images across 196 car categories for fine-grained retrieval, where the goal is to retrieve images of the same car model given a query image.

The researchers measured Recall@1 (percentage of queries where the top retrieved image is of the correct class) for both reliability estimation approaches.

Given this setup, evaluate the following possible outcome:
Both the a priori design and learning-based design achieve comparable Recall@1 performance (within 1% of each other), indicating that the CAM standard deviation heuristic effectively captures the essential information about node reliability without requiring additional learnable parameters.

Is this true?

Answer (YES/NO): NO